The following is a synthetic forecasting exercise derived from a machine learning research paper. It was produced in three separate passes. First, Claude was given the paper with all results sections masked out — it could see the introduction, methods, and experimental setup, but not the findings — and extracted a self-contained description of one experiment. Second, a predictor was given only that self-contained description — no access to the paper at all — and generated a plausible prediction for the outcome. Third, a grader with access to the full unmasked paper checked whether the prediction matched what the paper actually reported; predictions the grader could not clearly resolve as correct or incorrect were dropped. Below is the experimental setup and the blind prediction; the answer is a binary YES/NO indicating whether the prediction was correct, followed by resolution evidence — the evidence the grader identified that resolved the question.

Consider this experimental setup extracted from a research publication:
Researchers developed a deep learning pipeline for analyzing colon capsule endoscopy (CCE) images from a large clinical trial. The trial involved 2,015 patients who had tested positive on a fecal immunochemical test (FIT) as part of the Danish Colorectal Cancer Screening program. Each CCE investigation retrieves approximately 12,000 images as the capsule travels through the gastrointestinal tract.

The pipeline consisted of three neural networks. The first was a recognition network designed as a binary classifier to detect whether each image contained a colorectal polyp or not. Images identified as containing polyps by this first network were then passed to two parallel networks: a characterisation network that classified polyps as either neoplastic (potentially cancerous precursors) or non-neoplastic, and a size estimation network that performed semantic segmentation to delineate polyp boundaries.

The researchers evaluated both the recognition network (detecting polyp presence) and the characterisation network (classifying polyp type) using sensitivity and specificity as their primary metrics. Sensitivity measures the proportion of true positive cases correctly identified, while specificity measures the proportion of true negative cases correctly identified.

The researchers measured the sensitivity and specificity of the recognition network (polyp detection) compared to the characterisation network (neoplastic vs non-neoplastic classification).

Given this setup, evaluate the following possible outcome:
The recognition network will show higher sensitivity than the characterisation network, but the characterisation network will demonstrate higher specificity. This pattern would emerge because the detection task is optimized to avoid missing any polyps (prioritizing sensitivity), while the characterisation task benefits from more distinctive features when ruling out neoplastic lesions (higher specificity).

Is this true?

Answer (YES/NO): NO